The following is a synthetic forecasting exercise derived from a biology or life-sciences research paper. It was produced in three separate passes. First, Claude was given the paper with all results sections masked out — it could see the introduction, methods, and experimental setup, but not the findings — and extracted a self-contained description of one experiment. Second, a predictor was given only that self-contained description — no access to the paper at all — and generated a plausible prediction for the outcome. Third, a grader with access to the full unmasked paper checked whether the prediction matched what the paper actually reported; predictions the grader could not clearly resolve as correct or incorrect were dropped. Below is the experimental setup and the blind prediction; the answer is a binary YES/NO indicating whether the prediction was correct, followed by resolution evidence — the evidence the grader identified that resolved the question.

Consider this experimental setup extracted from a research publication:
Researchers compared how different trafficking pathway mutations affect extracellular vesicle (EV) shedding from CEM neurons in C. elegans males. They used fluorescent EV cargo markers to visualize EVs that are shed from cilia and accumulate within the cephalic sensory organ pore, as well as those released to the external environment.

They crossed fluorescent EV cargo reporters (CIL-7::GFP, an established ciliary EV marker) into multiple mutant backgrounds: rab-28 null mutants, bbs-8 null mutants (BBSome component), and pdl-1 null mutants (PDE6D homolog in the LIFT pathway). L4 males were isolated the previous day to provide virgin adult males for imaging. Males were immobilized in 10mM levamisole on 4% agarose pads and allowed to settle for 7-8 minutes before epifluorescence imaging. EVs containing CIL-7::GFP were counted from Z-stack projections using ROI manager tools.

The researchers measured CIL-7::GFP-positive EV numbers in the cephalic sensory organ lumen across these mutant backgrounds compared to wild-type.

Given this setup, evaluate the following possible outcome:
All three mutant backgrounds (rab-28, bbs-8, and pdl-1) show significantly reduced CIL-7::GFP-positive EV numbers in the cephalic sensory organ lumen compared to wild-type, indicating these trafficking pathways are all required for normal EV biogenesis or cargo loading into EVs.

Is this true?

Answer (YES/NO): NO